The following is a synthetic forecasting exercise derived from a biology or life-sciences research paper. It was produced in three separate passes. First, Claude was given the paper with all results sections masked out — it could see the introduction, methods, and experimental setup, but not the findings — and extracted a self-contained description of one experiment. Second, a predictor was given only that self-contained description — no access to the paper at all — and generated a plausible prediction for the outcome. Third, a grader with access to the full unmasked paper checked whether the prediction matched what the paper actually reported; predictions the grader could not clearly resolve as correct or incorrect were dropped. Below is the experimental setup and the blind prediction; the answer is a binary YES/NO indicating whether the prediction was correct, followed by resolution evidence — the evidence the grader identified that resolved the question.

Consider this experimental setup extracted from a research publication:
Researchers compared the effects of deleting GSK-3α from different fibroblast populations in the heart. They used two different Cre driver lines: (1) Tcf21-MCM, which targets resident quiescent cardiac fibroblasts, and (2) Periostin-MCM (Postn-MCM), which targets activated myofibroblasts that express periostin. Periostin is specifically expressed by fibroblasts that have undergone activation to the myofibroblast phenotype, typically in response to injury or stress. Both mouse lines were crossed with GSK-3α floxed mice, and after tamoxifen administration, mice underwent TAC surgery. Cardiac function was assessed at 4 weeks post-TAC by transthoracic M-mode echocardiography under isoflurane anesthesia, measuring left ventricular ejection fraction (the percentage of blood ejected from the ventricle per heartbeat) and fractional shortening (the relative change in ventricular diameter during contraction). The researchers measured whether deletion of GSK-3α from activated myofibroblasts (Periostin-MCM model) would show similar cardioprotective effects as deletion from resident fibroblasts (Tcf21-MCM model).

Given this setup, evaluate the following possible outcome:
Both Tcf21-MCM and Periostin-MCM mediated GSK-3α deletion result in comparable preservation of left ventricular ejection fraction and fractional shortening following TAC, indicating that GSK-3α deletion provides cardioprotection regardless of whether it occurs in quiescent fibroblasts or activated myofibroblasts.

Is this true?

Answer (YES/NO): YES